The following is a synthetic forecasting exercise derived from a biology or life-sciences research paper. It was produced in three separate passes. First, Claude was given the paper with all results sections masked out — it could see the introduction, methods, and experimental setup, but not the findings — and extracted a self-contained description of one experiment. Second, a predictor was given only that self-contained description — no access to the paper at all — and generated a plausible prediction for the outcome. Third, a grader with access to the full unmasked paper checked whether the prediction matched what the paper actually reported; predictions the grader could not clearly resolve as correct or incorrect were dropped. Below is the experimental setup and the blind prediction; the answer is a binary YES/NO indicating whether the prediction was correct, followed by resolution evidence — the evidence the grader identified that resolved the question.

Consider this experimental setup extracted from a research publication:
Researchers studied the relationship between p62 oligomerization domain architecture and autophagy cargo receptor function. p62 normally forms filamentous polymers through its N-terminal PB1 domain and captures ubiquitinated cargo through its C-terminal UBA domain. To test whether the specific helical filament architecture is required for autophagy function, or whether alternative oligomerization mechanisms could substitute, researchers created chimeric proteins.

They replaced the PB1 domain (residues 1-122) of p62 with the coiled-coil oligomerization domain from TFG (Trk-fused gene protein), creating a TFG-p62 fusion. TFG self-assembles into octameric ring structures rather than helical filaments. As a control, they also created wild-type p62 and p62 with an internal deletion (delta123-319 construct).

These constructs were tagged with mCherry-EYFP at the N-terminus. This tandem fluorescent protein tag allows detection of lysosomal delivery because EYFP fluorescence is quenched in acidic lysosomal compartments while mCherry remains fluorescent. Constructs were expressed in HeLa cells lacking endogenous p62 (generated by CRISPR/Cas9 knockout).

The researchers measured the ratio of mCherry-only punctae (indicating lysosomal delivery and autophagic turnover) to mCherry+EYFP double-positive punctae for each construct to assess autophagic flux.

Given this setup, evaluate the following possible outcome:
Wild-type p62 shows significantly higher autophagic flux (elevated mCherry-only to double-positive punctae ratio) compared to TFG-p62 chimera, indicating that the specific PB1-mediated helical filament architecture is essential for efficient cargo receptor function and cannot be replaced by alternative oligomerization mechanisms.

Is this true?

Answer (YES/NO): NO